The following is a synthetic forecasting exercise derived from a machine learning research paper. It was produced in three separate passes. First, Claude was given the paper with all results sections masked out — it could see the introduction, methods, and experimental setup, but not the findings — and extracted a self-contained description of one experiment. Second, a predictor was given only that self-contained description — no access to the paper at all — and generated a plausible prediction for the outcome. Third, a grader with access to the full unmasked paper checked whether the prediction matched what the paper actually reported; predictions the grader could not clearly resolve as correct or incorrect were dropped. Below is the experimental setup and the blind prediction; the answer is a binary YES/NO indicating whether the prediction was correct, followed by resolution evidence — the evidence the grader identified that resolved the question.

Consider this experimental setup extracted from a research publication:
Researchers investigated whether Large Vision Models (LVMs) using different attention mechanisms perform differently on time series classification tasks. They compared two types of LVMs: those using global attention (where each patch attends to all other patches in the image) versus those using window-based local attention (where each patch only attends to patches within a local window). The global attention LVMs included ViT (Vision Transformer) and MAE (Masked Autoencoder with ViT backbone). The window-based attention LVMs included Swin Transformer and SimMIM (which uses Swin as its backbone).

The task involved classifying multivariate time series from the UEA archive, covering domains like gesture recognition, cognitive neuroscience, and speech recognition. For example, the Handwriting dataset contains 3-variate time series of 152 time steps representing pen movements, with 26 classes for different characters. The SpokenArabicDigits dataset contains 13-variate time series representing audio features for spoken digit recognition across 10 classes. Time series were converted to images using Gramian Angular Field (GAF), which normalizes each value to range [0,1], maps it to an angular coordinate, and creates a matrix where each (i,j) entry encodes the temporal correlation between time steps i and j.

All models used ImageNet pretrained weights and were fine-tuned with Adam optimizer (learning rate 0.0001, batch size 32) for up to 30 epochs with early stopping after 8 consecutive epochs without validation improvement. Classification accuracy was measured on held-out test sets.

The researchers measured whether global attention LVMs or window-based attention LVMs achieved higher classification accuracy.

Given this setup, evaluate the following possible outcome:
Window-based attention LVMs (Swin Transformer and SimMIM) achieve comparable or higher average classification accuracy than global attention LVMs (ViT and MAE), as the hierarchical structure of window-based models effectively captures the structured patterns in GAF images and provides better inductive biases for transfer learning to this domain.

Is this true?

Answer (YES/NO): NO